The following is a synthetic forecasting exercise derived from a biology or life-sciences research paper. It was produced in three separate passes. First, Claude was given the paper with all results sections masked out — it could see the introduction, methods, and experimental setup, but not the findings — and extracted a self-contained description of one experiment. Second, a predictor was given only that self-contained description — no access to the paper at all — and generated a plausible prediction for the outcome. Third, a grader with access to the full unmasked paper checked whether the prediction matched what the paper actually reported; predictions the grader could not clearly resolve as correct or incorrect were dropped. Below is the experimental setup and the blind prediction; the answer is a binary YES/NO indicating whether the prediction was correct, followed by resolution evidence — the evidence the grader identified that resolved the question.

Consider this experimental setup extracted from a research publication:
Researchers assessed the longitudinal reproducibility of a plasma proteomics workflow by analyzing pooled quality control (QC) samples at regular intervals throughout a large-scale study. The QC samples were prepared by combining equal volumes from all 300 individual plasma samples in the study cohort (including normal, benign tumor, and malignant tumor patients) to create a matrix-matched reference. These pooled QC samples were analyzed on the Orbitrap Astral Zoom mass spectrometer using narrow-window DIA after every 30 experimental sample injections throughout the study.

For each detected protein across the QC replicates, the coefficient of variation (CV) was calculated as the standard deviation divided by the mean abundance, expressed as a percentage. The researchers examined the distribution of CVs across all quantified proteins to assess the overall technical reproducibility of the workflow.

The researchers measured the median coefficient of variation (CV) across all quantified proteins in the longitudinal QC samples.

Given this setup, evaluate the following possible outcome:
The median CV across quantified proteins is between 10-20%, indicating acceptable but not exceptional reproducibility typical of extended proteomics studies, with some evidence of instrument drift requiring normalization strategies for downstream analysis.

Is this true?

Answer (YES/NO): NO